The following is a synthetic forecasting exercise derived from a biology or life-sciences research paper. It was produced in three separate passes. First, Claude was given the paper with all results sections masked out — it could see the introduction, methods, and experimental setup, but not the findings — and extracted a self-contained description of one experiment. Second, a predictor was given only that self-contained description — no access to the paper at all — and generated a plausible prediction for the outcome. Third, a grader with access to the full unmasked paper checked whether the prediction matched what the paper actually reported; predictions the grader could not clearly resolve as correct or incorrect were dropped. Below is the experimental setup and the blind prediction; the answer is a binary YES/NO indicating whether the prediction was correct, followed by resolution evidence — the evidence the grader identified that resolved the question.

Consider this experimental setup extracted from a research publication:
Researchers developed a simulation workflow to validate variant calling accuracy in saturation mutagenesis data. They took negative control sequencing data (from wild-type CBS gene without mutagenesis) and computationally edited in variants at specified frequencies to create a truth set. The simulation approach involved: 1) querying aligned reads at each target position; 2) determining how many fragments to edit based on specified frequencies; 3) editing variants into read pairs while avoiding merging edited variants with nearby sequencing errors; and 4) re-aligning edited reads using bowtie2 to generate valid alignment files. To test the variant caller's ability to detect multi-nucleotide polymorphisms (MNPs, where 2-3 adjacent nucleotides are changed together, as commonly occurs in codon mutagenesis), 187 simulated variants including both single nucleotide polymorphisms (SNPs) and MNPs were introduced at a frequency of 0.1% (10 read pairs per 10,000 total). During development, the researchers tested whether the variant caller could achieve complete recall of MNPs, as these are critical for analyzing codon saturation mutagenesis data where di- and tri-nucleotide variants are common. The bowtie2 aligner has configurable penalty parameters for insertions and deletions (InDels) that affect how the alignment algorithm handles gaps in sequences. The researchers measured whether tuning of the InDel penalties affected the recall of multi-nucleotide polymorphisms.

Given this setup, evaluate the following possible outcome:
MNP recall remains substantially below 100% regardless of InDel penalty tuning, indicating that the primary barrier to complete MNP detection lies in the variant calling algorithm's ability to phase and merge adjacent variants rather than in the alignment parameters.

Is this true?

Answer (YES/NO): NO